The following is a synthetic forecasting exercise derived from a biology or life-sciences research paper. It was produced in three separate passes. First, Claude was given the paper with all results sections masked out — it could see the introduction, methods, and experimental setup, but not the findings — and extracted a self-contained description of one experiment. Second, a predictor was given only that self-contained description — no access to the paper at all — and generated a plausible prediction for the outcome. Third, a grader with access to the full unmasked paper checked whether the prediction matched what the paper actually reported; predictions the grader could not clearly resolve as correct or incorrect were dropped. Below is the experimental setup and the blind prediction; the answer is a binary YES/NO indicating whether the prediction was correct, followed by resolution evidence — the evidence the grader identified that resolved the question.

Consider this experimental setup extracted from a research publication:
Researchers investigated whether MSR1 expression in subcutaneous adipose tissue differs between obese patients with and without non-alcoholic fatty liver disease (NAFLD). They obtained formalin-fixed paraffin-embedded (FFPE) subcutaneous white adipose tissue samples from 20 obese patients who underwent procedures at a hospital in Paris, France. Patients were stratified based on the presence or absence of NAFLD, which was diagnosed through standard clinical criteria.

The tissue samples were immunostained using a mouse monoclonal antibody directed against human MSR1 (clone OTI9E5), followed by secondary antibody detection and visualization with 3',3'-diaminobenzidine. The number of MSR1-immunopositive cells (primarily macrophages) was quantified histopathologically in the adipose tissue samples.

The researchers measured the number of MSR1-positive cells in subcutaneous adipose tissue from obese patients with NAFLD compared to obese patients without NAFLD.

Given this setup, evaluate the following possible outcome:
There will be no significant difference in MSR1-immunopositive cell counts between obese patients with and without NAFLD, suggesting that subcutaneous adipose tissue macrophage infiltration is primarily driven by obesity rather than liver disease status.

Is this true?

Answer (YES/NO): NO